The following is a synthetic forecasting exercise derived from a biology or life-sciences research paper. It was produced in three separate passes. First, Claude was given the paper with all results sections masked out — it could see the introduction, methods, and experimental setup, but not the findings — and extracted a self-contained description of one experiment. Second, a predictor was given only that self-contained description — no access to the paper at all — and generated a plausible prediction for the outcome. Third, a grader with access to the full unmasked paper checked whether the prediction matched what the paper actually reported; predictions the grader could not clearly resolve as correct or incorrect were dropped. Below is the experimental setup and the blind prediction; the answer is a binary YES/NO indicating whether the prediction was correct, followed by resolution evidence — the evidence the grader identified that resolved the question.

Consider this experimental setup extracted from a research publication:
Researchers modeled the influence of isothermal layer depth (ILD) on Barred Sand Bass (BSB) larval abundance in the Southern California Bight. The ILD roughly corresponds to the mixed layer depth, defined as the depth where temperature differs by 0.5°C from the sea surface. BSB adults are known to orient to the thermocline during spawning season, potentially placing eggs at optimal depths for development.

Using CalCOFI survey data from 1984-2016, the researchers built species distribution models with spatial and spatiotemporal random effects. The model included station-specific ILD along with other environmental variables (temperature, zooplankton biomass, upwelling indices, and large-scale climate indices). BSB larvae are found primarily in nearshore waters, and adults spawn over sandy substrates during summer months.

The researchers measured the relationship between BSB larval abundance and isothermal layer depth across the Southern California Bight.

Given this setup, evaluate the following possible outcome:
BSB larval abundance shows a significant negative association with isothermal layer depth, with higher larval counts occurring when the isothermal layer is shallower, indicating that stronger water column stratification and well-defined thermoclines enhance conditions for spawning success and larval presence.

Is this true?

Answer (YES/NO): YES